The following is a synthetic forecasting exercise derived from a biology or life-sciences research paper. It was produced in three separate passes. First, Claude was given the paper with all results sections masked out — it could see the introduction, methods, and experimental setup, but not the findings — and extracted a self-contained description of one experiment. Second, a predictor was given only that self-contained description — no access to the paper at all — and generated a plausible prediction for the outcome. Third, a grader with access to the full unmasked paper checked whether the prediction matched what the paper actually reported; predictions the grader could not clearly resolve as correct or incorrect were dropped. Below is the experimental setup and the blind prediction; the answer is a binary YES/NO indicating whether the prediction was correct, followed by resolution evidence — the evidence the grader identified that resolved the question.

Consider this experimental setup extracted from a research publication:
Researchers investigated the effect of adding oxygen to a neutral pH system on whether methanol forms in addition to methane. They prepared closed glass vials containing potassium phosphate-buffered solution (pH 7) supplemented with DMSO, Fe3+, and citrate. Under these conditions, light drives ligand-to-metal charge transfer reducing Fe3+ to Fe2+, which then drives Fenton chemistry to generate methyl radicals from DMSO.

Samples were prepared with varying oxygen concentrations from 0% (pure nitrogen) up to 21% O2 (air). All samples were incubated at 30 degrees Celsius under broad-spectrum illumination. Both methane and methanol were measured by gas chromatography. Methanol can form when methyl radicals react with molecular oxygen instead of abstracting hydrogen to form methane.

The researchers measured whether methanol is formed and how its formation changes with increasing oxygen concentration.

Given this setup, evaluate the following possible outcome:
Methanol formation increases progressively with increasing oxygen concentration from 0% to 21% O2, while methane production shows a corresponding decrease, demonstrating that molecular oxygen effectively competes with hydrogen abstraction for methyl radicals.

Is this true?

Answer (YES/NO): YES